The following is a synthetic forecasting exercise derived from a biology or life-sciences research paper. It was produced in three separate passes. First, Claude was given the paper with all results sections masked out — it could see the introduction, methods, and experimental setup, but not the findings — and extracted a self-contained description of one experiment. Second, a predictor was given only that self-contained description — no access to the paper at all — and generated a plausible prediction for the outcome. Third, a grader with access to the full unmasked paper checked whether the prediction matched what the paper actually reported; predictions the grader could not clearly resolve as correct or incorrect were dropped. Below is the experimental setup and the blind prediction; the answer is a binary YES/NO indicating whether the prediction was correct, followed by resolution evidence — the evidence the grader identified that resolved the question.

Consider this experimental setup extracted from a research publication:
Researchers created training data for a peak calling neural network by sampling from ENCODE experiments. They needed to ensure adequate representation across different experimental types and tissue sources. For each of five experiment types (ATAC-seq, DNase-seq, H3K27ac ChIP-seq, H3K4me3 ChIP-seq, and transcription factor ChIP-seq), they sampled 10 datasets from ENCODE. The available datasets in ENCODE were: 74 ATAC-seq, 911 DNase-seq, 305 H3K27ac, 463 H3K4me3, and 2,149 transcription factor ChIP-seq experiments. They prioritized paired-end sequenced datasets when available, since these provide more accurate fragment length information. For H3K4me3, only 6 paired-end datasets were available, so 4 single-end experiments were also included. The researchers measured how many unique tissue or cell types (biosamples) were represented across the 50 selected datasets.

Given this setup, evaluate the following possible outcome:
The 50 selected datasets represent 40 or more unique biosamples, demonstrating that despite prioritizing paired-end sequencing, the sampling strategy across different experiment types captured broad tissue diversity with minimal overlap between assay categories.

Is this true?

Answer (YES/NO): NO